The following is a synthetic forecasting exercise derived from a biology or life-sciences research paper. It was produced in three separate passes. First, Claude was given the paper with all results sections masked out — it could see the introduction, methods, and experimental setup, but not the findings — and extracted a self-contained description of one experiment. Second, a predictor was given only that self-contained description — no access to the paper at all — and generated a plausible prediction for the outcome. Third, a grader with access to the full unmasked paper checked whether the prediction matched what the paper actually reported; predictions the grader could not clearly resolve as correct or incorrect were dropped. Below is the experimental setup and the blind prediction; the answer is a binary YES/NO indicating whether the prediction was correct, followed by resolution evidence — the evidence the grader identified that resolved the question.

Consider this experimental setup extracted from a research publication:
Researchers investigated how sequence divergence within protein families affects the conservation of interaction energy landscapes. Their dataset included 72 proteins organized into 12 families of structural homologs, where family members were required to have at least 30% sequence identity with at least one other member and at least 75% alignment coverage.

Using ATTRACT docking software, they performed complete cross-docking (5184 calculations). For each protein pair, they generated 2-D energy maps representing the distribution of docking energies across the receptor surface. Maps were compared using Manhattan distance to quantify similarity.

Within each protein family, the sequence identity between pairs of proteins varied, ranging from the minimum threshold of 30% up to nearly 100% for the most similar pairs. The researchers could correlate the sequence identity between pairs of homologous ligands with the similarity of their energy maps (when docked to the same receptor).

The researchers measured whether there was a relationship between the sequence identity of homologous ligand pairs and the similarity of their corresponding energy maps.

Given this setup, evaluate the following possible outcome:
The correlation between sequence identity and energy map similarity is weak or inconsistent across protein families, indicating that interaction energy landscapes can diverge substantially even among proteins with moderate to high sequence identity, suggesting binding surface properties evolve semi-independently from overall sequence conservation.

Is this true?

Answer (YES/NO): NO